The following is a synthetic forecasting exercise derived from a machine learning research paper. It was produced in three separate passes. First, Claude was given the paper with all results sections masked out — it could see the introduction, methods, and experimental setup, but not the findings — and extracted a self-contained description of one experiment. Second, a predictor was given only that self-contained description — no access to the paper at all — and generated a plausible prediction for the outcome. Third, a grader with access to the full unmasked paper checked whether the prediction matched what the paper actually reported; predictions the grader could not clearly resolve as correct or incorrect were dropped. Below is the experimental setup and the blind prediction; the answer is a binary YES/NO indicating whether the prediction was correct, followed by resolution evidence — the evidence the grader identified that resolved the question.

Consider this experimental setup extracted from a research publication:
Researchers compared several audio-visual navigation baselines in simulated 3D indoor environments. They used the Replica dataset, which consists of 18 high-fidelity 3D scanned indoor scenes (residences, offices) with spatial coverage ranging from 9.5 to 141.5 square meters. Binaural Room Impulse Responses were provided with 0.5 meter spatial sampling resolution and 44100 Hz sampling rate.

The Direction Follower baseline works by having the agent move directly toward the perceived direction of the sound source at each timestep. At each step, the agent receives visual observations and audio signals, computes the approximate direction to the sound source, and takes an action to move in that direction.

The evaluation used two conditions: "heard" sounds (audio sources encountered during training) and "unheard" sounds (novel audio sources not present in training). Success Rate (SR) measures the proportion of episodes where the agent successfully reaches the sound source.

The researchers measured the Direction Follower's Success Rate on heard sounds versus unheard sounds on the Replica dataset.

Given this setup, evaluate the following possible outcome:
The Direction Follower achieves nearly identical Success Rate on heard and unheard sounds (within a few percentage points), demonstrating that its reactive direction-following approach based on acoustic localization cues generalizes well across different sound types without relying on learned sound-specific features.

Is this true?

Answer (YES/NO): NO